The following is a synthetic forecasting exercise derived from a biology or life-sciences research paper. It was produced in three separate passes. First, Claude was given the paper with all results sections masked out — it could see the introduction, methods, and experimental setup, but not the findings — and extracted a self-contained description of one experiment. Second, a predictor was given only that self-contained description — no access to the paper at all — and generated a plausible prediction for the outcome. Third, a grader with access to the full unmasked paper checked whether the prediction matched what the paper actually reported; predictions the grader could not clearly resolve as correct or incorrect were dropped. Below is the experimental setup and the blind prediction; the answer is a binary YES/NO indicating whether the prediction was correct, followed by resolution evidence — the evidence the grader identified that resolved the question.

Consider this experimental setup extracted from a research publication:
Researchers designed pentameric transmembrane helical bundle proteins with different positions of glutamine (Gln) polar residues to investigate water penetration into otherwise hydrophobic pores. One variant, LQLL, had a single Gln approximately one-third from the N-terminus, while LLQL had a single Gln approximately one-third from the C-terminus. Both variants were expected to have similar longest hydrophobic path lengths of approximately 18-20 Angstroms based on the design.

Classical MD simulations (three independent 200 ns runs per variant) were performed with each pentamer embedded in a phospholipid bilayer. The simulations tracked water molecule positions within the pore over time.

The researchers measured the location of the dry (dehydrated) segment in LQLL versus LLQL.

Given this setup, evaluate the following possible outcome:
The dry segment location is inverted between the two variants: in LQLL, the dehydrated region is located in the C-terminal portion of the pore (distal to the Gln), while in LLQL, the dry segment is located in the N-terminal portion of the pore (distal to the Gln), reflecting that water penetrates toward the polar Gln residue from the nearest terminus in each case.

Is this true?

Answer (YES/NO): YES